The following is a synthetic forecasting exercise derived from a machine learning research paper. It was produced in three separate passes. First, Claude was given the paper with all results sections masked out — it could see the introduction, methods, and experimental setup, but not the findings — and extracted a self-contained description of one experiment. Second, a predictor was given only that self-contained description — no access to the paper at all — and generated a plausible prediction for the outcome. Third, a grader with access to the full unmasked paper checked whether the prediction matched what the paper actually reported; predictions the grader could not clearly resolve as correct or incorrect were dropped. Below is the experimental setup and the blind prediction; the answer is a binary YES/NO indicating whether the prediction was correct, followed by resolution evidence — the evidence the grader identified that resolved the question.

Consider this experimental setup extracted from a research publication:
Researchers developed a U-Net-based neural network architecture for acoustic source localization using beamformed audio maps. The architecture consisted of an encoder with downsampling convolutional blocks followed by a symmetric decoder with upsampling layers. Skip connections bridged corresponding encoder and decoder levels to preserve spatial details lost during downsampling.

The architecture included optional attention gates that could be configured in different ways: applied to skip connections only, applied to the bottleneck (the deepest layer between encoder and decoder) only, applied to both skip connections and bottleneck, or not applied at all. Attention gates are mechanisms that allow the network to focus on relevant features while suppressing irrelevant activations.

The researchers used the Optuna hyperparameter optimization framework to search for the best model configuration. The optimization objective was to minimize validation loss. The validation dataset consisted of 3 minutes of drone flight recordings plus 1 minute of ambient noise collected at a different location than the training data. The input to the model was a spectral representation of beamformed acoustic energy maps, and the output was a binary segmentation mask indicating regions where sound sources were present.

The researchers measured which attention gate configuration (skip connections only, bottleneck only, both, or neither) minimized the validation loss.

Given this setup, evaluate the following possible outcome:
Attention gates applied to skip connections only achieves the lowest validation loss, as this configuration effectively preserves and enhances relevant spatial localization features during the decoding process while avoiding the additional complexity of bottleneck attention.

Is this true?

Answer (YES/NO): YES